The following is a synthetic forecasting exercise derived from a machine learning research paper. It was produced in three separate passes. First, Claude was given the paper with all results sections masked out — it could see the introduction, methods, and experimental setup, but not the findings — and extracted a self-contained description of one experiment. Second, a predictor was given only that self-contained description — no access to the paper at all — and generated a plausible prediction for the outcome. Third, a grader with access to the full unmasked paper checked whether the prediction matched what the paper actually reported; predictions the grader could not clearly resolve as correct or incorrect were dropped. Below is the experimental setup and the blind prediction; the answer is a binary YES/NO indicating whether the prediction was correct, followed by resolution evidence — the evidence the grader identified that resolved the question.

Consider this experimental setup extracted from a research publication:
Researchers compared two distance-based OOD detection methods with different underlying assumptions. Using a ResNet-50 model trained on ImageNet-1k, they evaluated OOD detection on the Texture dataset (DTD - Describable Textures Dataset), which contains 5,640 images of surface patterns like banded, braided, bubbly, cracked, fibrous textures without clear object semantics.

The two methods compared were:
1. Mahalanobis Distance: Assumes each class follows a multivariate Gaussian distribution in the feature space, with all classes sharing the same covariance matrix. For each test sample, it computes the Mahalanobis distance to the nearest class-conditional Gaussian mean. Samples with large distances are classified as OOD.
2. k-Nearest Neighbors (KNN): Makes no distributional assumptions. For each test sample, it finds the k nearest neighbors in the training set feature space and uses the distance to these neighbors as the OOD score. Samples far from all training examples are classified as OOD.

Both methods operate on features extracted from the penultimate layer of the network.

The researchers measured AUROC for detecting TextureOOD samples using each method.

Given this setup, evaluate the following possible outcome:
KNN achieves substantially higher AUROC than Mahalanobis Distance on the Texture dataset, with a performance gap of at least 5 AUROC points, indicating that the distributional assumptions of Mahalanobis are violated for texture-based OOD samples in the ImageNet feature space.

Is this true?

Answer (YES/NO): NO